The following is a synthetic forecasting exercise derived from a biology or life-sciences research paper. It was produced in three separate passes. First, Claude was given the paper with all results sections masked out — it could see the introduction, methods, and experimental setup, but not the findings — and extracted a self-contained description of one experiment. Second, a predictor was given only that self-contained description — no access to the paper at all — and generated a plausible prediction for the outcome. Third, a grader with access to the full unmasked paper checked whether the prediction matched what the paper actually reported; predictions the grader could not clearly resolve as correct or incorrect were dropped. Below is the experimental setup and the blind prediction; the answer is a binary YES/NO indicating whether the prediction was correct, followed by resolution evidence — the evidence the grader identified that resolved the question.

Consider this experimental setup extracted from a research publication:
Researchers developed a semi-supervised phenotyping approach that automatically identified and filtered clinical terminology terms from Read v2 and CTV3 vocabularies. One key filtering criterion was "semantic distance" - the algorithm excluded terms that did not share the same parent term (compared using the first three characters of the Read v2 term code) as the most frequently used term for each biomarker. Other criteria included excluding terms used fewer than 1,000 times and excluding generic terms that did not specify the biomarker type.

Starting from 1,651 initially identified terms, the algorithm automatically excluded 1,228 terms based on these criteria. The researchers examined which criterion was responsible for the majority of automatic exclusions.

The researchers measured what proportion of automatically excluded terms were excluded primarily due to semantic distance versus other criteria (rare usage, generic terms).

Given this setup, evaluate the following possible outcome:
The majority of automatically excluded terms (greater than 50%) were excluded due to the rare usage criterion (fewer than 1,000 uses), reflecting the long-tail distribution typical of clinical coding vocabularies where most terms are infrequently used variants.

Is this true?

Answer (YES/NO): NO